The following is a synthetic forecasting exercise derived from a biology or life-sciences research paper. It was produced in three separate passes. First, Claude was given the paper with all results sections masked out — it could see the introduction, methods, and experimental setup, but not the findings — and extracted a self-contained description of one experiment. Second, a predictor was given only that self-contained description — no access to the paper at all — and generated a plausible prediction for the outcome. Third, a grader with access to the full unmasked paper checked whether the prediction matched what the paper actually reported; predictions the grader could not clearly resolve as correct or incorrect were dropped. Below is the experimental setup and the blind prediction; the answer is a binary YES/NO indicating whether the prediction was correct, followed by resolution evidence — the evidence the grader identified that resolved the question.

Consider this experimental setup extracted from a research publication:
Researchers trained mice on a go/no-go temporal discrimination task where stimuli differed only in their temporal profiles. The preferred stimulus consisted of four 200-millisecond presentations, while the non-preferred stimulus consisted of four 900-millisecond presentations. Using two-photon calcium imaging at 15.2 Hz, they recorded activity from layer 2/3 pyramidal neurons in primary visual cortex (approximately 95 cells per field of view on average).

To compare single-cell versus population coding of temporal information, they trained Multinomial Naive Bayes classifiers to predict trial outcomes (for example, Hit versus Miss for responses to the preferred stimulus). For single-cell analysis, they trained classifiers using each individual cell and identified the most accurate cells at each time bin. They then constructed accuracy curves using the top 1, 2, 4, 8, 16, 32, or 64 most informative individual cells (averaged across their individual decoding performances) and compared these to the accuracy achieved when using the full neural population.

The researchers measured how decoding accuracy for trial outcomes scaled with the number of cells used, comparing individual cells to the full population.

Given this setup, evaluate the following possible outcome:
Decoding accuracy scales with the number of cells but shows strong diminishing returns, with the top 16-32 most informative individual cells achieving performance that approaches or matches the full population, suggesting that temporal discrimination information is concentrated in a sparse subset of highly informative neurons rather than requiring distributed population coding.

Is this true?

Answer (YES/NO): NO